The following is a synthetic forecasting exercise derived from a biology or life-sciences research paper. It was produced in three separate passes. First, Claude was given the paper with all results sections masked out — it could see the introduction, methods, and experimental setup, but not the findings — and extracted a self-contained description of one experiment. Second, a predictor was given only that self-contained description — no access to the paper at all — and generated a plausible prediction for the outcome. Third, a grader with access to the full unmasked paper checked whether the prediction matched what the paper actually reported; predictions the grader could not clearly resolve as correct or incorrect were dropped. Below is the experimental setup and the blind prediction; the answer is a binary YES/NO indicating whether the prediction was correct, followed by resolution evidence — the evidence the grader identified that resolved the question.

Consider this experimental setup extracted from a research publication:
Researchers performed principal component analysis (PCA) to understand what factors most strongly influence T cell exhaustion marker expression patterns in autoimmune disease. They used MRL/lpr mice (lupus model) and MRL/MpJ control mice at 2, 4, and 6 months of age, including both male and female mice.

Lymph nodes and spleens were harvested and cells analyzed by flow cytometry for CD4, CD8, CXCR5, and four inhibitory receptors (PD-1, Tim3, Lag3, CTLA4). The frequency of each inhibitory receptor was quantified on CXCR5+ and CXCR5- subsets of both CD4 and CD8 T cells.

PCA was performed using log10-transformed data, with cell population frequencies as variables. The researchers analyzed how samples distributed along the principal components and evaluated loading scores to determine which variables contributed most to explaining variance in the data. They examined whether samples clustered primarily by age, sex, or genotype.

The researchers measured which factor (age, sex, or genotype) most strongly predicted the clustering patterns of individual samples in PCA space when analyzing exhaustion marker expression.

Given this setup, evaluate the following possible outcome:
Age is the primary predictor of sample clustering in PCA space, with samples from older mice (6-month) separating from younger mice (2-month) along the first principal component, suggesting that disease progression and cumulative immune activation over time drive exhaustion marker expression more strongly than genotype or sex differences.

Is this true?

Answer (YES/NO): NO